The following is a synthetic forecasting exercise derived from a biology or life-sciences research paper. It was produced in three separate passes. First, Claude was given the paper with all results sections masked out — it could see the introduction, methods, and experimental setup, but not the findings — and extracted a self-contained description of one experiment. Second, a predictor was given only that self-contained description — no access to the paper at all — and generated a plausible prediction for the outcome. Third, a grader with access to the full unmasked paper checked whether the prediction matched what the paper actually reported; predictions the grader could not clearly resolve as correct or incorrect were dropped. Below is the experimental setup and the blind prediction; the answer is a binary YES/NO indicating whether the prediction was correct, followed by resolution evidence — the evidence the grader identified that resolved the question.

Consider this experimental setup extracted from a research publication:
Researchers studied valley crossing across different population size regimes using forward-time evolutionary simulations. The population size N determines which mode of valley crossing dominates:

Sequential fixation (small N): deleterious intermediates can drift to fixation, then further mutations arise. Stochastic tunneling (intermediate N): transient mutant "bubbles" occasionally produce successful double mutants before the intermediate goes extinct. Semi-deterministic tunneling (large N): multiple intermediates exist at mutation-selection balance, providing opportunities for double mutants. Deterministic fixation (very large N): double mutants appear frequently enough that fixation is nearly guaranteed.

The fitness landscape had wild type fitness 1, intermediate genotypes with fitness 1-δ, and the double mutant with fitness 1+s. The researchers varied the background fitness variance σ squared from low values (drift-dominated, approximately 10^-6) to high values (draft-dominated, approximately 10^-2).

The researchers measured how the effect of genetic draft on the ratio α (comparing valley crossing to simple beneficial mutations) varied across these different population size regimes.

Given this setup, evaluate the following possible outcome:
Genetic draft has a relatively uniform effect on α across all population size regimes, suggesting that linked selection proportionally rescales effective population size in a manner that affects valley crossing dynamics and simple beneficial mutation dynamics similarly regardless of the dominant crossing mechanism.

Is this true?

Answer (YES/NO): NO